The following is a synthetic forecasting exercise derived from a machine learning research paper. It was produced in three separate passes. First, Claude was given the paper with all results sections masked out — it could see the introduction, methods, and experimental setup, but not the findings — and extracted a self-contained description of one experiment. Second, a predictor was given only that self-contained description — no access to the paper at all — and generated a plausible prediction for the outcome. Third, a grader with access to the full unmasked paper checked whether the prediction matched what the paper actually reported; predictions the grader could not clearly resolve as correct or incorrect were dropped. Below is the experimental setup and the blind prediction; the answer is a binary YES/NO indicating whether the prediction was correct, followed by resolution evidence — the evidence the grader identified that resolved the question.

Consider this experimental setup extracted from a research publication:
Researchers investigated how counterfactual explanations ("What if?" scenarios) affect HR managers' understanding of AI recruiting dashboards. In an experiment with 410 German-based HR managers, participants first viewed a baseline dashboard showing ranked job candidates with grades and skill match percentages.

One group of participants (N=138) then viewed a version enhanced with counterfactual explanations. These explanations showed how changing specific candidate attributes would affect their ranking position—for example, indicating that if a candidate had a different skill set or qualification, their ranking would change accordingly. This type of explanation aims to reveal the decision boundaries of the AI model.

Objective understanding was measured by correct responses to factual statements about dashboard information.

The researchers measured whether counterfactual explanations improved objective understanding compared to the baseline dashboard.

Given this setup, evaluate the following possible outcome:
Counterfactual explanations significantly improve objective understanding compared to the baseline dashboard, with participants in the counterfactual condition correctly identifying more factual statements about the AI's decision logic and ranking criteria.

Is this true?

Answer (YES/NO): NO